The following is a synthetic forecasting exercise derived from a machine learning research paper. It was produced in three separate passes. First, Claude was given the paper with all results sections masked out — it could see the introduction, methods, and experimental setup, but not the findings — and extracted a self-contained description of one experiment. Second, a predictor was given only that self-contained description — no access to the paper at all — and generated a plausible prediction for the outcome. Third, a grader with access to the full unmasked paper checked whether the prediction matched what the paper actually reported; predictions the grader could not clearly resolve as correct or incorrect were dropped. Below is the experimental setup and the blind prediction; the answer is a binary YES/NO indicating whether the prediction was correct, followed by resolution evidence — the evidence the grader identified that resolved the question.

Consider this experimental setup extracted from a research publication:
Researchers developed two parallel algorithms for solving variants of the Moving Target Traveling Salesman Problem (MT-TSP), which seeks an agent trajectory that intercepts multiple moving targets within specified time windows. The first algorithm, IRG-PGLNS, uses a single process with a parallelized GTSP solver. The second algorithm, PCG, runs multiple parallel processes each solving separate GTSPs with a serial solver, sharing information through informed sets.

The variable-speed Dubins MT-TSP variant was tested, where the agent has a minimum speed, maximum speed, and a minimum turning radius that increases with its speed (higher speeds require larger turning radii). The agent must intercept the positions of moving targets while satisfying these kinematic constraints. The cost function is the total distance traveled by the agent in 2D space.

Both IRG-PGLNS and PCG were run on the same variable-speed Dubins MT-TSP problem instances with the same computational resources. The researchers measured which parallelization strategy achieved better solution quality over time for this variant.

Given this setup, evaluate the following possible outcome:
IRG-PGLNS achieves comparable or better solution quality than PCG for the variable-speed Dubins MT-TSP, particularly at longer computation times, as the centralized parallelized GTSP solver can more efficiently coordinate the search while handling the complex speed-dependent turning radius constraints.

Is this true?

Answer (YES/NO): YES